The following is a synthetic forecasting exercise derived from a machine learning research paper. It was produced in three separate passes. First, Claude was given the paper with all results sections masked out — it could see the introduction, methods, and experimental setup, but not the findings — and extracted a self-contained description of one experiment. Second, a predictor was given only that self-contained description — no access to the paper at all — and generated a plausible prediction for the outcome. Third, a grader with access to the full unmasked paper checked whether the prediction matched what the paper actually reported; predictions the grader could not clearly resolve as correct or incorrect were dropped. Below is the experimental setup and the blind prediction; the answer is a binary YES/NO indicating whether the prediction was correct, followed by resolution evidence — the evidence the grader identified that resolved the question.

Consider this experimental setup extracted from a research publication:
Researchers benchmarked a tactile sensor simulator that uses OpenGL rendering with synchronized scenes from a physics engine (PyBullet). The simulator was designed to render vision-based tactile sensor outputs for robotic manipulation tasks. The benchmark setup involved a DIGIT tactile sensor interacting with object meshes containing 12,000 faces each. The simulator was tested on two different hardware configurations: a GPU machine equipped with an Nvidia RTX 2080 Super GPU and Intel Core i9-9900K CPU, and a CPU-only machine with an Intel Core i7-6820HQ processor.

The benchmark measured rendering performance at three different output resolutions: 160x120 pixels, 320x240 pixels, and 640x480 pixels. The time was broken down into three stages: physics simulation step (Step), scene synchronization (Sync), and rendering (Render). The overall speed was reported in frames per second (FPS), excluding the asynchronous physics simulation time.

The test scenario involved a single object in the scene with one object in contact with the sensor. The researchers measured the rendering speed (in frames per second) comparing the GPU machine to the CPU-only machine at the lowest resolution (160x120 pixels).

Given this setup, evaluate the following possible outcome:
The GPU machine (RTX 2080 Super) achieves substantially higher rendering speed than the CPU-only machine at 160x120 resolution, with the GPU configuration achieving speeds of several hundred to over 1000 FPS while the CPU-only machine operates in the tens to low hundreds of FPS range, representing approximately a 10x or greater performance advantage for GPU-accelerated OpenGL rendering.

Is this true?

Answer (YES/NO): NO